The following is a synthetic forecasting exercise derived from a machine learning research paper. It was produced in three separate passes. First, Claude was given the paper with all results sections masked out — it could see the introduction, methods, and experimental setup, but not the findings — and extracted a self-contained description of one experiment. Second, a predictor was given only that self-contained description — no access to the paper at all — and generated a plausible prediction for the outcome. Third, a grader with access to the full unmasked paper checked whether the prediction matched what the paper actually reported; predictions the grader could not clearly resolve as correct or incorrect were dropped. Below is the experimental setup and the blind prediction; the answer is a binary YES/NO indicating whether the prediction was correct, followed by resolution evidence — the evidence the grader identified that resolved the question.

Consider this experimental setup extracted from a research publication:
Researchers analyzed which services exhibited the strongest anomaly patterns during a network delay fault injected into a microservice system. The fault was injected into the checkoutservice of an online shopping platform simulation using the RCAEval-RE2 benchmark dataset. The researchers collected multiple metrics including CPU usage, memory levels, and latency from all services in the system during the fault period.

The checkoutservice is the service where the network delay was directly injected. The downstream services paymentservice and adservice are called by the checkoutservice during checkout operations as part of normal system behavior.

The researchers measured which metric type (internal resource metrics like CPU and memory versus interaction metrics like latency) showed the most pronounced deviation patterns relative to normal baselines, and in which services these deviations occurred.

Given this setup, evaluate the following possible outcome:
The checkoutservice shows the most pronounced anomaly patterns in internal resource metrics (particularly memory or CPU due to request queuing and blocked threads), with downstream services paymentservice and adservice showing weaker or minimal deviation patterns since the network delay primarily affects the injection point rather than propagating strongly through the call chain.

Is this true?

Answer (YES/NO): NO